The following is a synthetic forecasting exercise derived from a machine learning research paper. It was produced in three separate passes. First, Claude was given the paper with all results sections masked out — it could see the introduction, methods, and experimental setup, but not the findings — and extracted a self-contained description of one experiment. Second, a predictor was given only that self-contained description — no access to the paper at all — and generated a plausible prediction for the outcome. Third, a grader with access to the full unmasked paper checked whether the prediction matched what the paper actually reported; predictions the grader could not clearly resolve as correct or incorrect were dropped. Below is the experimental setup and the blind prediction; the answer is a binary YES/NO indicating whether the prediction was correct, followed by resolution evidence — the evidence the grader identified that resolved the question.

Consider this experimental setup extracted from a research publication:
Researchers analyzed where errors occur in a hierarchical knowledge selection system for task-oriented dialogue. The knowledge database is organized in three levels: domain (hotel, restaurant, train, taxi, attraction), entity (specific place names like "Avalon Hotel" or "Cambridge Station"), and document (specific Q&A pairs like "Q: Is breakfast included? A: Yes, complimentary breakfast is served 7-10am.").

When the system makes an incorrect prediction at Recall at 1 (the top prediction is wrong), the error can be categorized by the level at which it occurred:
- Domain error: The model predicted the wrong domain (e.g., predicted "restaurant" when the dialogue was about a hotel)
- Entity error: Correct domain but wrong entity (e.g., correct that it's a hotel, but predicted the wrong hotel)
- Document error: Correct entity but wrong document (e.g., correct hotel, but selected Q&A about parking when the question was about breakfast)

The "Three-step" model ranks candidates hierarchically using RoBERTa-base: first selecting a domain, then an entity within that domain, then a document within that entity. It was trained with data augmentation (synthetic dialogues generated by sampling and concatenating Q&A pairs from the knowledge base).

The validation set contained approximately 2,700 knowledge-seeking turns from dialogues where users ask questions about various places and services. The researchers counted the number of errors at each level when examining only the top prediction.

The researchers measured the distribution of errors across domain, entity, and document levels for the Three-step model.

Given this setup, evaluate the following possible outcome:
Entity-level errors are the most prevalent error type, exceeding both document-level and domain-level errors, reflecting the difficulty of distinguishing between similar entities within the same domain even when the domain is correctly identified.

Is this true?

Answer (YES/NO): NO